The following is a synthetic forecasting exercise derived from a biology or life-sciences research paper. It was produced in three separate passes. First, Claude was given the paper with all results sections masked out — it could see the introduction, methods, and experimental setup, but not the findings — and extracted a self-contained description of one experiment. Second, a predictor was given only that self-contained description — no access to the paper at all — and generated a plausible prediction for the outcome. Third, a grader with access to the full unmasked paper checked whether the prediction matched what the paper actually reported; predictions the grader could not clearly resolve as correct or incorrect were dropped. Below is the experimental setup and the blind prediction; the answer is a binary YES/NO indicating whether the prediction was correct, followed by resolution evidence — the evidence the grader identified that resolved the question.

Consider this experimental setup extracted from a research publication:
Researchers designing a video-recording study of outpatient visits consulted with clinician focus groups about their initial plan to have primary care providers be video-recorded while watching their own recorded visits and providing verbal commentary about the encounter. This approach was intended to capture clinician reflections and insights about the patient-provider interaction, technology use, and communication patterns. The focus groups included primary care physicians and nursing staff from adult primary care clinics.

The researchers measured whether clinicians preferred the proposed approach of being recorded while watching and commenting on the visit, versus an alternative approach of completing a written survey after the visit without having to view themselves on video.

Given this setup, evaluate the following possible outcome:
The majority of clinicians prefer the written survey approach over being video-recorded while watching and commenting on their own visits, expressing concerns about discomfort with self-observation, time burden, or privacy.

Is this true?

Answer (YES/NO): YES